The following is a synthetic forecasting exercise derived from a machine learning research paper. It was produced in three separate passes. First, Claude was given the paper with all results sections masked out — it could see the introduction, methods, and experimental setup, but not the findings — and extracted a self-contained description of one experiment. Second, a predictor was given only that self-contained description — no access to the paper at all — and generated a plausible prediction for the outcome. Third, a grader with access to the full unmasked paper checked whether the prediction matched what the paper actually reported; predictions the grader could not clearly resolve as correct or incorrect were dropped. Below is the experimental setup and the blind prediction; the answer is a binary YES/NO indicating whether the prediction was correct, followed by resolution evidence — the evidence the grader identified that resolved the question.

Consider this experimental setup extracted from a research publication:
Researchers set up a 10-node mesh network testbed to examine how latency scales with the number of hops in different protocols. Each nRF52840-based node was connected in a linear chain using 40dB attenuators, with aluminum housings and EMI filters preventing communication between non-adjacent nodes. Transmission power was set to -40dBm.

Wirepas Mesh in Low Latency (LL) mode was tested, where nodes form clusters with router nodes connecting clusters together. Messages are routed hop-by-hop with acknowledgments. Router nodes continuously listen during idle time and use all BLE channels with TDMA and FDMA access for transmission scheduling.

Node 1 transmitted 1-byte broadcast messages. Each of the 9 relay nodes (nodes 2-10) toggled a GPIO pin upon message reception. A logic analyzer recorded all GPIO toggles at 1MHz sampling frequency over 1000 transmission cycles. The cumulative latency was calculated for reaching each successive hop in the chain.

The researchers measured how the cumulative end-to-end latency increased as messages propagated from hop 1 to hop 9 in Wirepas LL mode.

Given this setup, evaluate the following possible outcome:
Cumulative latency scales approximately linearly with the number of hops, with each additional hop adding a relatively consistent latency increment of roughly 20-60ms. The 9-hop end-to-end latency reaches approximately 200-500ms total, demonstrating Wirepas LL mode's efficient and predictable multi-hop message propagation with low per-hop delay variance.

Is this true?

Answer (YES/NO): NO